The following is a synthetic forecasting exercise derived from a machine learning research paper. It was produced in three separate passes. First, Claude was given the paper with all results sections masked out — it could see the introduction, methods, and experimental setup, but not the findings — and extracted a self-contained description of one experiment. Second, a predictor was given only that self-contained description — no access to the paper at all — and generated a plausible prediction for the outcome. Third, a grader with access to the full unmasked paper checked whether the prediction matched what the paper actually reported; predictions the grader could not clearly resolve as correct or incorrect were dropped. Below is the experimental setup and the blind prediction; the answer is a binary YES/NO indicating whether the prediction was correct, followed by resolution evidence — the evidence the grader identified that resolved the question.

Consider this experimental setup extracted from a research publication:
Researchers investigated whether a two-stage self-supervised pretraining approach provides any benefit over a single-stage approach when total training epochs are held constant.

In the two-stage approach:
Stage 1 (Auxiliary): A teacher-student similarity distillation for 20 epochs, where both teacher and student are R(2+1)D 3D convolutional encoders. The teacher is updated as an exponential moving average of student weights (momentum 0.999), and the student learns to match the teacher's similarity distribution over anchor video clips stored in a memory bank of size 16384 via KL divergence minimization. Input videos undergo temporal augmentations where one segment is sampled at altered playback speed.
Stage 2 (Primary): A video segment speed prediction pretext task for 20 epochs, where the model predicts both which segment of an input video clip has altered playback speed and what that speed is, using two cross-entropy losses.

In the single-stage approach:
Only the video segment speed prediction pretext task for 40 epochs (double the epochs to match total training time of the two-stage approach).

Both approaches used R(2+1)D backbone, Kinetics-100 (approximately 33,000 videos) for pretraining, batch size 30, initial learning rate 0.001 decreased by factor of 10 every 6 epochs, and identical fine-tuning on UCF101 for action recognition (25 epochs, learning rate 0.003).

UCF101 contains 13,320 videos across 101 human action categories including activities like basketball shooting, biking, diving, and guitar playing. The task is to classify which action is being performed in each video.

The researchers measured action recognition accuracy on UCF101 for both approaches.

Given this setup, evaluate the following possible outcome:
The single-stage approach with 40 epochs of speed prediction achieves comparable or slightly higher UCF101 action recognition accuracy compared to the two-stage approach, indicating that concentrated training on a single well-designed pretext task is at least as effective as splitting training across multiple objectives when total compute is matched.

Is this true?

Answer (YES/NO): NO